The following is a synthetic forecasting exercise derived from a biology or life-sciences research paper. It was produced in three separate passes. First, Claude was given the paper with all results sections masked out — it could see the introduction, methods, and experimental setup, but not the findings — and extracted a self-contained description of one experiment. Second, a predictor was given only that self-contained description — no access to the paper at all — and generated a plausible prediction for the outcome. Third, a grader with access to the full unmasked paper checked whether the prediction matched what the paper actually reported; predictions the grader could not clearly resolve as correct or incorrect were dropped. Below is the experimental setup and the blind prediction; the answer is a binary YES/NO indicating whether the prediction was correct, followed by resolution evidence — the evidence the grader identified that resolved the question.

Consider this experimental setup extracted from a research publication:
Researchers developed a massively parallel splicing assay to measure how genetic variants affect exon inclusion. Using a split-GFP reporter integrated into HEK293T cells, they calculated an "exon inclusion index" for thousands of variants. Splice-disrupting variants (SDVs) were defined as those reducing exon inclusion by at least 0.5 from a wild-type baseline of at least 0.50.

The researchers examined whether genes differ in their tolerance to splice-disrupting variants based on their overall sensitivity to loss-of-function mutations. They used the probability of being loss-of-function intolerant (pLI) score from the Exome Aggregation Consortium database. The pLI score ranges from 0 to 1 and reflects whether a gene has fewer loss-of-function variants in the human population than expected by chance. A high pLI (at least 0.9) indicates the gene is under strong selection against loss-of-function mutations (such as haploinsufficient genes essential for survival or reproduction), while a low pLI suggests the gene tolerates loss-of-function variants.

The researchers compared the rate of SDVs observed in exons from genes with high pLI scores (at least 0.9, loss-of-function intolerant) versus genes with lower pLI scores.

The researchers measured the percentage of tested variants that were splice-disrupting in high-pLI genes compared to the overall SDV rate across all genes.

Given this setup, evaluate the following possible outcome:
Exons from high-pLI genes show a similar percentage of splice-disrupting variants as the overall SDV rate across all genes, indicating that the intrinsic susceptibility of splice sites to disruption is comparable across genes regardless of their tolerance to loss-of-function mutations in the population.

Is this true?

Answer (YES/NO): NO